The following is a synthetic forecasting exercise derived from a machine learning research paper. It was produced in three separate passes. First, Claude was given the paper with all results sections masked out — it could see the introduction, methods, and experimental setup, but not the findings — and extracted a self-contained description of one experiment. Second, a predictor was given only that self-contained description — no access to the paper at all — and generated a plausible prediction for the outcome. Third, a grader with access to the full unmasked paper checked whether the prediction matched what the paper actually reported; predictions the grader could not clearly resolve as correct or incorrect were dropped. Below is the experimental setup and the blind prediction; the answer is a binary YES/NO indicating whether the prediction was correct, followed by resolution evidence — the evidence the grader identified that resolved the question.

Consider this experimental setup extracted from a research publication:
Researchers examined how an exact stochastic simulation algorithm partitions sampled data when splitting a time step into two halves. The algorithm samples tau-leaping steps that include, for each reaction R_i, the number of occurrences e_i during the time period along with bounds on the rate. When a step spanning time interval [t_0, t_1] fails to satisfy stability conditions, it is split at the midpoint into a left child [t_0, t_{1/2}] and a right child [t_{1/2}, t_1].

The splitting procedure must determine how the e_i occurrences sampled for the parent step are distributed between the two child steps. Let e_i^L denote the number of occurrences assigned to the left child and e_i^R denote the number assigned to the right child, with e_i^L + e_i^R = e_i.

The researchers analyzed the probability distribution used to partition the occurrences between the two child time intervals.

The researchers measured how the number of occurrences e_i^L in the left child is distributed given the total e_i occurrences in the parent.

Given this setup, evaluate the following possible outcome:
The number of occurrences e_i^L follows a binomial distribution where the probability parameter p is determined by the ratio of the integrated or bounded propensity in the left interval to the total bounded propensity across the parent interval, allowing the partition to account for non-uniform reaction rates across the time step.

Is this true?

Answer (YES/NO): NO